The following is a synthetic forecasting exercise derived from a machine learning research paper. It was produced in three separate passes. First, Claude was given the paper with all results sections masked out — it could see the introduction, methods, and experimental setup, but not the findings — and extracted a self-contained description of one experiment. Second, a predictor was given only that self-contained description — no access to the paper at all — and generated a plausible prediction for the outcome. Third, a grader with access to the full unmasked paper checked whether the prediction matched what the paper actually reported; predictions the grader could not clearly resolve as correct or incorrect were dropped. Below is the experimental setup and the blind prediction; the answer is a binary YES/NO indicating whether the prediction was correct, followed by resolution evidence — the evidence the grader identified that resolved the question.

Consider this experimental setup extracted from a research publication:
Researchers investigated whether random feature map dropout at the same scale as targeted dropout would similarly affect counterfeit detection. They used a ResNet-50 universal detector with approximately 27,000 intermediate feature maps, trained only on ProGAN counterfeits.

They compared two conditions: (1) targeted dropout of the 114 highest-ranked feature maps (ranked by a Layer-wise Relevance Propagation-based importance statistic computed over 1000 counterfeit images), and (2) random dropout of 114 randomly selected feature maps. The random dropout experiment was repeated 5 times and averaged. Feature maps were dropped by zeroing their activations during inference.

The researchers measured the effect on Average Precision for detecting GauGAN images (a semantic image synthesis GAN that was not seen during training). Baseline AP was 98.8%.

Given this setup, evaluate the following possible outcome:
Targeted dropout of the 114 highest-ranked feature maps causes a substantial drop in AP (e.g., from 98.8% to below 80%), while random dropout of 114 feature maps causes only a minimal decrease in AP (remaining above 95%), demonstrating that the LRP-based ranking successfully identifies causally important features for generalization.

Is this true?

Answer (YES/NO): YES